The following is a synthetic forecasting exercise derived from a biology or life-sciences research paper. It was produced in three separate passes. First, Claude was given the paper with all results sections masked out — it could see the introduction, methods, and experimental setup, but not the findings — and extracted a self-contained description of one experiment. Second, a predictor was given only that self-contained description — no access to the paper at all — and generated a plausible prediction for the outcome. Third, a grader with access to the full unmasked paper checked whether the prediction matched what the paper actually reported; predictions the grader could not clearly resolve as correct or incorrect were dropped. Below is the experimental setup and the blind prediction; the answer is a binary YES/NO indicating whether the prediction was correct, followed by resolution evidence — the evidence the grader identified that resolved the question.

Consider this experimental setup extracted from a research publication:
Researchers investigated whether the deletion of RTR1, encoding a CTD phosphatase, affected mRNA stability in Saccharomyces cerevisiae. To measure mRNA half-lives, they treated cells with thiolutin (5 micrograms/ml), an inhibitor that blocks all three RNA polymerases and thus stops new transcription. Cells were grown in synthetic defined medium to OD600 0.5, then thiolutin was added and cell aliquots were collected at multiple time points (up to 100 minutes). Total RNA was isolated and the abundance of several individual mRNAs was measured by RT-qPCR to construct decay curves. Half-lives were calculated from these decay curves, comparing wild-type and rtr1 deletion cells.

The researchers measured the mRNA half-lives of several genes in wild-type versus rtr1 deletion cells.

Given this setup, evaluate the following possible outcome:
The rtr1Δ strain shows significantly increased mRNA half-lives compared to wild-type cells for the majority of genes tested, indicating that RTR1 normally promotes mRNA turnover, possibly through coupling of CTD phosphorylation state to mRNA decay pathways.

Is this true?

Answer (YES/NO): YES